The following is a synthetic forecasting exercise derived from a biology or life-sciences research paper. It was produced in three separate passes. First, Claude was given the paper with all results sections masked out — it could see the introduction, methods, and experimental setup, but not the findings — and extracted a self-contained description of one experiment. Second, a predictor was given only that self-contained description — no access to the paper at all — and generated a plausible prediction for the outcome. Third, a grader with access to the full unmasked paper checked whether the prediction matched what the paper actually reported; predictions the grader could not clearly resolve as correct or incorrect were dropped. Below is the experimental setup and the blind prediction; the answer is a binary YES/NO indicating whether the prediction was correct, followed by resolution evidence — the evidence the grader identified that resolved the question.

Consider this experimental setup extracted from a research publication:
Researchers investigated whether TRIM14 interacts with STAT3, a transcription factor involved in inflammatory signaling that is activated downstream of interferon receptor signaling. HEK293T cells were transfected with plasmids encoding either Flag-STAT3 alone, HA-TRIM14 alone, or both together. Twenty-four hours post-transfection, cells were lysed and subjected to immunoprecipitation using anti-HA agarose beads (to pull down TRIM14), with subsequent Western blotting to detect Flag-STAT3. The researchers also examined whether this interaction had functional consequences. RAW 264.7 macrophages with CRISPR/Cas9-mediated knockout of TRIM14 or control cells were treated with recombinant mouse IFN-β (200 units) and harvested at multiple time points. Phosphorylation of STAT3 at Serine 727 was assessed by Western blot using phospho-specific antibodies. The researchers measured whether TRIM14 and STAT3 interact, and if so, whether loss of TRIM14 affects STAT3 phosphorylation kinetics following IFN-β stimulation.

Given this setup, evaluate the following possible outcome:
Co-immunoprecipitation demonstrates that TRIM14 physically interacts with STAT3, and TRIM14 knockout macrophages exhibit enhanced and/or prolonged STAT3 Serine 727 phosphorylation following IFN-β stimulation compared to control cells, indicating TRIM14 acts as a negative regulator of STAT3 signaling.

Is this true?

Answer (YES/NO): NO